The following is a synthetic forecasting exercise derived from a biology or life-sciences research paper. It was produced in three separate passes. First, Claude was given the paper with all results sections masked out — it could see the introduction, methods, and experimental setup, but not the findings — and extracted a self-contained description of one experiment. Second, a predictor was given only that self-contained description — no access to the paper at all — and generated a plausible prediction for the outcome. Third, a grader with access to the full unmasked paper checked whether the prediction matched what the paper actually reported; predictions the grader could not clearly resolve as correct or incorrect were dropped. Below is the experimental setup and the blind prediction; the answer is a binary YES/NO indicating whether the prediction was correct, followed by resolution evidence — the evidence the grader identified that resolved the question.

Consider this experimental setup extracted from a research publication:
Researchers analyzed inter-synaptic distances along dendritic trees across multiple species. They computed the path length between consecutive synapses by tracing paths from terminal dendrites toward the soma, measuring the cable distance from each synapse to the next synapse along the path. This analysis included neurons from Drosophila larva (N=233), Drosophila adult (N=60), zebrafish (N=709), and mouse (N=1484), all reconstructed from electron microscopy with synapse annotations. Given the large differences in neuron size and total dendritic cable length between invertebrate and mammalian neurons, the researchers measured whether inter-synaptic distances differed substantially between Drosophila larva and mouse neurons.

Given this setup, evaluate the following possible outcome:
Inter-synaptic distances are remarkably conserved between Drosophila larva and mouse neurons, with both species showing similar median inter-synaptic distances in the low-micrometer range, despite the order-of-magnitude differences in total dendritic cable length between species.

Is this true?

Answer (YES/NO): YES